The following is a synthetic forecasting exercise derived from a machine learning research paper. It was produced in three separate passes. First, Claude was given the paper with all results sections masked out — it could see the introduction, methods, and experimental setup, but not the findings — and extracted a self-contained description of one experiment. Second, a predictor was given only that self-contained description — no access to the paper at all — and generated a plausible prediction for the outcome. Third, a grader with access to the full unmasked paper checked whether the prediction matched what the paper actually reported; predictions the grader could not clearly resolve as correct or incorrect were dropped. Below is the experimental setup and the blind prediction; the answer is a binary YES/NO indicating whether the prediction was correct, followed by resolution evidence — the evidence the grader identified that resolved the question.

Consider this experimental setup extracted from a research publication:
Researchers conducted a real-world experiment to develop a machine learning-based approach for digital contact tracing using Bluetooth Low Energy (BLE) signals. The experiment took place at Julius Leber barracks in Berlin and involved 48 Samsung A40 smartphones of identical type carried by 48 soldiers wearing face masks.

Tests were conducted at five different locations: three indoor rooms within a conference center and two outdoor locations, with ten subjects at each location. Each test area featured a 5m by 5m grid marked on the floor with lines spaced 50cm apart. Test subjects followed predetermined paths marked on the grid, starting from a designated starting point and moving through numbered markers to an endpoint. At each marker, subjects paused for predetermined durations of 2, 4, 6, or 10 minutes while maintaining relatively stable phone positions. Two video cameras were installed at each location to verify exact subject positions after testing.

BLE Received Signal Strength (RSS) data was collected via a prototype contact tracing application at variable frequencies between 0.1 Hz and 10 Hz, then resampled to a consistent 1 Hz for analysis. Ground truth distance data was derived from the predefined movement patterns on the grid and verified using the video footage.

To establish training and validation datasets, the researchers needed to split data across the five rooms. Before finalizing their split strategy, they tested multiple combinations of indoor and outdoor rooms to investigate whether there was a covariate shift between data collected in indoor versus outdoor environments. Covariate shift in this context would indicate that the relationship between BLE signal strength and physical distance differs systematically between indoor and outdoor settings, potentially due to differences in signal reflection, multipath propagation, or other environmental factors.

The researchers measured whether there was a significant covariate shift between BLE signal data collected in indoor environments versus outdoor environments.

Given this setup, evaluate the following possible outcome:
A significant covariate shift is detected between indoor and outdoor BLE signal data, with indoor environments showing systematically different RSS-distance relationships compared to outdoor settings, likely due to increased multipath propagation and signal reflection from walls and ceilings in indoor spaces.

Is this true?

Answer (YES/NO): NO